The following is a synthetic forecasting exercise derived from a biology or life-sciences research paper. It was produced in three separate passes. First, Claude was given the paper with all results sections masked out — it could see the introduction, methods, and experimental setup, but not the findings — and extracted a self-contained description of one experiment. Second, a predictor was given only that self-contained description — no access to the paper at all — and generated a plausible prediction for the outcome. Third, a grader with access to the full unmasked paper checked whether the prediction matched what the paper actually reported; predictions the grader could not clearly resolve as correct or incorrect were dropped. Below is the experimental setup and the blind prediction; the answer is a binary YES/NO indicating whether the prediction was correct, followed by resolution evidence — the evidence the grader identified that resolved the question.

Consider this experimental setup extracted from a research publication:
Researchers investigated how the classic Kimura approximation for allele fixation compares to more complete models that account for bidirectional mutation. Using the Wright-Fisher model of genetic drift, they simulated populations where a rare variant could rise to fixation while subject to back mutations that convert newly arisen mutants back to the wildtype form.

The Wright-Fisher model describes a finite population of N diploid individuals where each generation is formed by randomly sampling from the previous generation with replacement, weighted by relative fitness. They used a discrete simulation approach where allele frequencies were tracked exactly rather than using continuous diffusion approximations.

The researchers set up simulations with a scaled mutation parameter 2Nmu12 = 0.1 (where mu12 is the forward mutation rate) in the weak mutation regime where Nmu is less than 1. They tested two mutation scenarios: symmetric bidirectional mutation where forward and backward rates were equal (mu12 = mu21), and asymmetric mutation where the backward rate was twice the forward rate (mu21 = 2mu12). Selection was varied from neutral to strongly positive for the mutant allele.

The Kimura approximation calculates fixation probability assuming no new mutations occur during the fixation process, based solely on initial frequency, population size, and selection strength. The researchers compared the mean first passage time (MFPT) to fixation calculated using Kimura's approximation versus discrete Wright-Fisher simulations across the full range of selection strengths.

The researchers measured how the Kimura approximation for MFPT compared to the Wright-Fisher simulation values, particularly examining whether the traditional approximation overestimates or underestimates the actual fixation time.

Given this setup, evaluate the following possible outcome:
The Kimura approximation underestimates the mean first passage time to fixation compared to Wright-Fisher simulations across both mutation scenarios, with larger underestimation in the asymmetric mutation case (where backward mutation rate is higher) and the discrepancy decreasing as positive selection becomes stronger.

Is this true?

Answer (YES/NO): NO